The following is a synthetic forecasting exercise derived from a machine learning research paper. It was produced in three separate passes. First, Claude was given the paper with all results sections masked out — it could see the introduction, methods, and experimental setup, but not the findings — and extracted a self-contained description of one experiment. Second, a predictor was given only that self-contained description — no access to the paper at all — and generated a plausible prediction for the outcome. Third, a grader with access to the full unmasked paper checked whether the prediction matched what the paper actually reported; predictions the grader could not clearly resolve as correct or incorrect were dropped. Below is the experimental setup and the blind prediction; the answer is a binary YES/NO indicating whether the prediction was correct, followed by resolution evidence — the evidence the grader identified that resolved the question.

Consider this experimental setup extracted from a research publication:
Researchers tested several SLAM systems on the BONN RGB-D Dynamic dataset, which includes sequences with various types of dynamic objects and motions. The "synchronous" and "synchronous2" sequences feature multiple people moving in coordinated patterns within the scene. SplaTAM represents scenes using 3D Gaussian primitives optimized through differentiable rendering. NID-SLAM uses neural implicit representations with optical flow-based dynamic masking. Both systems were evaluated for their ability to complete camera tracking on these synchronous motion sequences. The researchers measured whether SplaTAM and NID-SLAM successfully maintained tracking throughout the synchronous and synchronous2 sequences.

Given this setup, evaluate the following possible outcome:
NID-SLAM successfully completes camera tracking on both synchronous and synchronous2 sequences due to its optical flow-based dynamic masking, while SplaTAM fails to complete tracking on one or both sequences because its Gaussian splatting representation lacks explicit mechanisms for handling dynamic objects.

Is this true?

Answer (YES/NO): NO